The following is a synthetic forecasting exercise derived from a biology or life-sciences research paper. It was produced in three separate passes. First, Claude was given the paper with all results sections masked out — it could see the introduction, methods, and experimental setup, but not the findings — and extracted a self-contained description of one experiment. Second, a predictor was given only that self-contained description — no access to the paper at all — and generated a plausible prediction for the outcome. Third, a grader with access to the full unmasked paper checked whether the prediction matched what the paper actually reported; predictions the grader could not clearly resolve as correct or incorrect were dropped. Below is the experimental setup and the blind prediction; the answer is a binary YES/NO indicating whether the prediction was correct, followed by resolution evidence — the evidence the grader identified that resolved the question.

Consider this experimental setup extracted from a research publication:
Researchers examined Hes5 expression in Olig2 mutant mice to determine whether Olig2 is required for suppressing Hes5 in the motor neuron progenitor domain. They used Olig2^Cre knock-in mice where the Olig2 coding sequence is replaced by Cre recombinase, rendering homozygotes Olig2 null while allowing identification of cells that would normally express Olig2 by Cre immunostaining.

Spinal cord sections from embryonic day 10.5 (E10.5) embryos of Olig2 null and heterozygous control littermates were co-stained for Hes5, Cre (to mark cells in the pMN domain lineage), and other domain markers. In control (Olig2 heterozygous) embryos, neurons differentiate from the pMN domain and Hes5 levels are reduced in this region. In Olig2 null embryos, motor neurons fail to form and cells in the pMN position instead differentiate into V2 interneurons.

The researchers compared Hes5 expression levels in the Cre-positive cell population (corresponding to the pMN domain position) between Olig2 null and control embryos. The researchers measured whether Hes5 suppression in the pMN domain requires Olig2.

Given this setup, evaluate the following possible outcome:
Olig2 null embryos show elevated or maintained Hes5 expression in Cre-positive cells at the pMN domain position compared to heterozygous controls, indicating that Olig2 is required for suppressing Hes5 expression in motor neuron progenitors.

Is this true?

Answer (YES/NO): YES